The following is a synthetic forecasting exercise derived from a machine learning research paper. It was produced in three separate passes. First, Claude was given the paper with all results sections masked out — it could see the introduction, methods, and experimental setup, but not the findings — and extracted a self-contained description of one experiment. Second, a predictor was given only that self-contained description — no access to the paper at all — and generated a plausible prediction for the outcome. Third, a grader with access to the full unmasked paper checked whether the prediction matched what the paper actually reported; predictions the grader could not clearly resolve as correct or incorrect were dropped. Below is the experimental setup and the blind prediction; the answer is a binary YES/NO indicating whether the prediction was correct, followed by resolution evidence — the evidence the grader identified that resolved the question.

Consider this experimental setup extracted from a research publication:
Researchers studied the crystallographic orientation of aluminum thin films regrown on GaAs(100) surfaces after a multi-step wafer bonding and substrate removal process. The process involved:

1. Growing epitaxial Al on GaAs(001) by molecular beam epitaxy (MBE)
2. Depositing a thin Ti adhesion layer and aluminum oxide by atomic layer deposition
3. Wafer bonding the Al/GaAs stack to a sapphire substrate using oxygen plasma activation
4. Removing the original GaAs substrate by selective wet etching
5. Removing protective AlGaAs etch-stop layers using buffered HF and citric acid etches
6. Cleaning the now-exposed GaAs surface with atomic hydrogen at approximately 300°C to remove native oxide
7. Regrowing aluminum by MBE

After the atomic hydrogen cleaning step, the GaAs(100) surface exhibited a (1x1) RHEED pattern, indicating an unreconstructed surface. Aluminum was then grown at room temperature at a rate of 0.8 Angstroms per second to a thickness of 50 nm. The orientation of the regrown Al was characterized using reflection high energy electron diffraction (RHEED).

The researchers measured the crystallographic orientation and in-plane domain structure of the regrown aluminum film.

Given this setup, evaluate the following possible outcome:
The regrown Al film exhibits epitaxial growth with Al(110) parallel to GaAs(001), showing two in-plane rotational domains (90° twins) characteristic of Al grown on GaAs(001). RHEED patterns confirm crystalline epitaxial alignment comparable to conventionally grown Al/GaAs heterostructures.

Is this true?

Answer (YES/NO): NO